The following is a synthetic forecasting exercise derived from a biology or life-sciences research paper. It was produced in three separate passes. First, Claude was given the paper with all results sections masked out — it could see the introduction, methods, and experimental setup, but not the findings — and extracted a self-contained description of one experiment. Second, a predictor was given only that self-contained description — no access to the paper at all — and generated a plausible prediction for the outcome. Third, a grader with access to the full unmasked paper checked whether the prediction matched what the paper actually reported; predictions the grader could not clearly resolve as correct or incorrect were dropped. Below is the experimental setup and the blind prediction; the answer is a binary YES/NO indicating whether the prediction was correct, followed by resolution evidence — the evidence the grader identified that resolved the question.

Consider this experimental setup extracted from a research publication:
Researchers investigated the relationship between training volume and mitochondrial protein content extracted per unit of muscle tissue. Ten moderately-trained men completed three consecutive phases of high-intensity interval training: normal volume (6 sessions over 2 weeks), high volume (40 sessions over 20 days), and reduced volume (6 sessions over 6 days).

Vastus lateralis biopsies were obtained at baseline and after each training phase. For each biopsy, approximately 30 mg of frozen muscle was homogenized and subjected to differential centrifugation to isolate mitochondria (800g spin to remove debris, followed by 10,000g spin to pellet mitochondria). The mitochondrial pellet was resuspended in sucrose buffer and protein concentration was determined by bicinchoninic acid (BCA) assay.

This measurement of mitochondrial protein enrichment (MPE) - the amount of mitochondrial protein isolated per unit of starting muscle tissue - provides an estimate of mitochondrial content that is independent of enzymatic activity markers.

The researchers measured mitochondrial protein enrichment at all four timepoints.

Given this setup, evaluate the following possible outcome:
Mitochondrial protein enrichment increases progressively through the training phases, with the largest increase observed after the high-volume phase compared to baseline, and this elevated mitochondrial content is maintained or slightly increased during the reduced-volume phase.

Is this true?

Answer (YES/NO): YES